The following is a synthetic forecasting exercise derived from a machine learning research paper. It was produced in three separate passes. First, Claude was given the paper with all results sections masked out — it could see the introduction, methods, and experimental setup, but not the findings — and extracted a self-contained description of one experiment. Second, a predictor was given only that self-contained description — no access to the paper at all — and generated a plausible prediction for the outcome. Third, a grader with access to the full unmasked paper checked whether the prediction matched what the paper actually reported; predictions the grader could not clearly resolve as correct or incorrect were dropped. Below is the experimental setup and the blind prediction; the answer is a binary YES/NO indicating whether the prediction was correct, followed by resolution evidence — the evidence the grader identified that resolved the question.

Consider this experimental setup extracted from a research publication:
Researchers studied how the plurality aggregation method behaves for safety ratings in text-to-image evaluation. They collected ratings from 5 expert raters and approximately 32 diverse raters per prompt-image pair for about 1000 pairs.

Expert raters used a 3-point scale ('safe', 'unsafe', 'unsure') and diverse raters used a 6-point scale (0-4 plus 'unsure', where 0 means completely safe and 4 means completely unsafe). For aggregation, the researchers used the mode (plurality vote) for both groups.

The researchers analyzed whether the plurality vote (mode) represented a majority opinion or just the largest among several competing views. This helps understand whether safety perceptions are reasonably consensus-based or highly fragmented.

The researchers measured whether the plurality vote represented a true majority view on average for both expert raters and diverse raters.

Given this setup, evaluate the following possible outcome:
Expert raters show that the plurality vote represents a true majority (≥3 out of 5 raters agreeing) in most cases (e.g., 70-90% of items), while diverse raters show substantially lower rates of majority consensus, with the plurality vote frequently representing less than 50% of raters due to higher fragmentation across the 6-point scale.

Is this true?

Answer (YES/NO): NO